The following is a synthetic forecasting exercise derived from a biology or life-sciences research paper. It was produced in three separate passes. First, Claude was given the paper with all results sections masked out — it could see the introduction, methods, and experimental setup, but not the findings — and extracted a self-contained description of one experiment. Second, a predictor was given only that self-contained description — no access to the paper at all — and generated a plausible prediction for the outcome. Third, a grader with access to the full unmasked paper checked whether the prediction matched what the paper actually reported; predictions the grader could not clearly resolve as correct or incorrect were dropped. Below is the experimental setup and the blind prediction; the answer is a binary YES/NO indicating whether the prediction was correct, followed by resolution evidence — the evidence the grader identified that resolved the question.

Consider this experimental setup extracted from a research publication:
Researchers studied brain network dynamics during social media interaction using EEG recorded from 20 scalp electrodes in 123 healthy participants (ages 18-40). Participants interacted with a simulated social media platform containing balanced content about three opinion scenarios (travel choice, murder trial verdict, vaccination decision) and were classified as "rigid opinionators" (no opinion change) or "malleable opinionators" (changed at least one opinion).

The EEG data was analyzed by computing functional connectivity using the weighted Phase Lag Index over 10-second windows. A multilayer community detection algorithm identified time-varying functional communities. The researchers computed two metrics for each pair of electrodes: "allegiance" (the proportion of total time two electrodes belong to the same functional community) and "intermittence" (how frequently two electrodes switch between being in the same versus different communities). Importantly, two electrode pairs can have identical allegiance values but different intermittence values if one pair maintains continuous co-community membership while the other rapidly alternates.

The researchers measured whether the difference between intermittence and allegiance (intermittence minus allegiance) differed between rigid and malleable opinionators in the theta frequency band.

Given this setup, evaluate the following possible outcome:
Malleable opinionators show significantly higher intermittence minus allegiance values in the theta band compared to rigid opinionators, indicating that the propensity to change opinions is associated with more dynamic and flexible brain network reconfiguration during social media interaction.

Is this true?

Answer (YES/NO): NO